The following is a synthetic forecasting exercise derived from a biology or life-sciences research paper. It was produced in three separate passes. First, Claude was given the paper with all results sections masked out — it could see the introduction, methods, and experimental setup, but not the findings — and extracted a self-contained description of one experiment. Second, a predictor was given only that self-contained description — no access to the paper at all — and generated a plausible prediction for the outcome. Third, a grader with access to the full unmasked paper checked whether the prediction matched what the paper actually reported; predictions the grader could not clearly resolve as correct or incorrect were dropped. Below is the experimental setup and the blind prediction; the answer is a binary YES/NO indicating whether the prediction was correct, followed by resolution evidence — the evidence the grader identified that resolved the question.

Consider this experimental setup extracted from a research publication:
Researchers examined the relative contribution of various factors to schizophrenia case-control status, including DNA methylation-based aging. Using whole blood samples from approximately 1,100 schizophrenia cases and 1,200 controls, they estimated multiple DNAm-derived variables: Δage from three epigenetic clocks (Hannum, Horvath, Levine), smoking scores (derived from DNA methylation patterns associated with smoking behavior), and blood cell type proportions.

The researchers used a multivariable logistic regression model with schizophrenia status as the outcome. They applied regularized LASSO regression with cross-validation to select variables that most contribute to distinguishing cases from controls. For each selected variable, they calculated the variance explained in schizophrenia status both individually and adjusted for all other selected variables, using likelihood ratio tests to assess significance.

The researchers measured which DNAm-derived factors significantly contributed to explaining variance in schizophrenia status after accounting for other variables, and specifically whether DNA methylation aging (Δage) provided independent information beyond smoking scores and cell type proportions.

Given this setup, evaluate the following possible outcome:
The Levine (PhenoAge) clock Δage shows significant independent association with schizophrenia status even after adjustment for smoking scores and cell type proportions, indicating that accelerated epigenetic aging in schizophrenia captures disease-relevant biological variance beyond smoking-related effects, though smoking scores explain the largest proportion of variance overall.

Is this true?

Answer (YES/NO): NO